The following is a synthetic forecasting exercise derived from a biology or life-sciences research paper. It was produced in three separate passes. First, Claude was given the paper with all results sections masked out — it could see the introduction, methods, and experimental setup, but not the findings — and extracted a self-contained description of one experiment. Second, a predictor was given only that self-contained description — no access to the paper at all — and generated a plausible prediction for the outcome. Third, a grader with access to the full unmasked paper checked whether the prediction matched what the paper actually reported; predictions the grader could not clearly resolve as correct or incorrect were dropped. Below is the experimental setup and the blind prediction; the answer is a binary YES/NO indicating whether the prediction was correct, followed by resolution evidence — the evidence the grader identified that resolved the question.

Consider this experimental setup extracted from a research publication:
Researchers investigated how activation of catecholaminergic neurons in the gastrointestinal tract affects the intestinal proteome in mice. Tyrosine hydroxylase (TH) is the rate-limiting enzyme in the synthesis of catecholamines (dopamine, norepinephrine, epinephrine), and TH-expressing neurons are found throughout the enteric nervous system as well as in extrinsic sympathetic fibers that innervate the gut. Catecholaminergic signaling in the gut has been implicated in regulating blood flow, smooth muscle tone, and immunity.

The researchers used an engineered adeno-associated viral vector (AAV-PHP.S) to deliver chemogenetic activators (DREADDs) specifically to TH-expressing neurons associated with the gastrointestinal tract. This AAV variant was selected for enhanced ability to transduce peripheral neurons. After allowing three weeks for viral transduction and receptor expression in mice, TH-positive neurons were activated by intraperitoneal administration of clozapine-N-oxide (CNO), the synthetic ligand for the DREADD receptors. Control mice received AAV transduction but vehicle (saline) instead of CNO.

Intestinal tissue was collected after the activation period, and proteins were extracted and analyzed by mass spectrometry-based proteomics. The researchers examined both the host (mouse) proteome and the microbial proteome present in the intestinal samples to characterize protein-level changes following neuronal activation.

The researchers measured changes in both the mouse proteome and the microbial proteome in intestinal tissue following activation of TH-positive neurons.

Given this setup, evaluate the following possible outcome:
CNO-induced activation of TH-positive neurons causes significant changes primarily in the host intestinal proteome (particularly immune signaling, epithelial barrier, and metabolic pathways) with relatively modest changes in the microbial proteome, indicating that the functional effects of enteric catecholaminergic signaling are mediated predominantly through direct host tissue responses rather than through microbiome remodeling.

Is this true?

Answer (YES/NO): NO